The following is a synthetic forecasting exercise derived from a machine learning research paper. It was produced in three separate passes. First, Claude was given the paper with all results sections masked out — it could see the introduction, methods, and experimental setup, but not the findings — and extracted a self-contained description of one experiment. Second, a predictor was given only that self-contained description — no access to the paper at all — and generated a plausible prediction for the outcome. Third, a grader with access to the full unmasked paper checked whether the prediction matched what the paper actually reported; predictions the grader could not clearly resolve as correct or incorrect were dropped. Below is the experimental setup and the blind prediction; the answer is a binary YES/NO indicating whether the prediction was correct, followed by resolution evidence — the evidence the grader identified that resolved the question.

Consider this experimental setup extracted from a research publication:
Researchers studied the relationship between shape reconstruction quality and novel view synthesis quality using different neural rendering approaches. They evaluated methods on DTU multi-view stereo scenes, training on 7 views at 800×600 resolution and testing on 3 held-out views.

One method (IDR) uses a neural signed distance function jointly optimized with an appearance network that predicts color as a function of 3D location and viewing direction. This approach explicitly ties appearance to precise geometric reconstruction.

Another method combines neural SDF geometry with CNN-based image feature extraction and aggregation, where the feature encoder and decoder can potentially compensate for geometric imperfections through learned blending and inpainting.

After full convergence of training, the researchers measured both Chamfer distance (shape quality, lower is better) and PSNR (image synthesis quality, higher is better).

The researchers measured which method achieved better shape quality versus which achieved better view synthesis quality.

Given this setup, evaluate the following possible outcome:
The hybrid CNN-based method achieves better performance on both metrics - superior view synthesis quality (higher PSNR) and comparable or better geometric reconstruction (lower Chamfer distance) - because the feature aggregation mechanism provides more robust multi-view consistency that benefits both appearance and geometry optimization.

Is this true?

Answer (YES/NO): NO